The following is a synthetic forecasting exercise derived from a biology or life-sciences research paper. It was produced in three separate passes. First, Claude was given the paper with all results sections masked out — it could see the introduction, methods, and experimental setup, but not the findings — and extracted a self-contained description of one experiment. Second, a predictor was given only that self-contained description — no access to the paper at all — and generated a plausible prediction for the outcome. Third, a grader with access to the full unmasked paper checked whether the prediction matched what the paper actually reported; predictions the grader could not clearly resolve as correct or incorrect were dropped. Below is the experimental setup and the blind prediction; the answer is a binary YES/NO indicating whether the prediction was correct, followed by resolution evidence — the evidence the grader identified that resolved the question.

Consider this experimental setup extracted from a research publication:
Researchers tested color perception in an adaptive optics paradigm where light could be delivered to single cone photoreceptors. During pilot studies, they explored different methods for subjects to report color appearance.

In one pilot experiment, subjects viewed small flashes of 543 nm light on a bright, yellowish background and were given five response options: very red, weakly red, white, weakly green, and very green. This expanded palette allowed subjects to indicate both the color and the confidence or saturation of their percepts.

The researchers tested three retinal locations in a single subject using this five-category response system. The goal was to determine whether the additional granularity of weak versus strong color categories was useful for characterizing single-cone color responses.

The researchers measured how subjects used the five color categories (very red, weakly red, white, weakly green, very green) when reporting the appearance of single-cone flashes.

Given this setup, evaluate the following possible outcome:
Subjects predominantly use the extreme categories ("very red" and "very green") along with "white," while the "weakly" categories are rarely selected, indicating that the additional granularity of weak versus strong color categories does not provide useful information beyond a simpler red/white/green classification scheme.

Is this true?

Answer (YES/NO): YES